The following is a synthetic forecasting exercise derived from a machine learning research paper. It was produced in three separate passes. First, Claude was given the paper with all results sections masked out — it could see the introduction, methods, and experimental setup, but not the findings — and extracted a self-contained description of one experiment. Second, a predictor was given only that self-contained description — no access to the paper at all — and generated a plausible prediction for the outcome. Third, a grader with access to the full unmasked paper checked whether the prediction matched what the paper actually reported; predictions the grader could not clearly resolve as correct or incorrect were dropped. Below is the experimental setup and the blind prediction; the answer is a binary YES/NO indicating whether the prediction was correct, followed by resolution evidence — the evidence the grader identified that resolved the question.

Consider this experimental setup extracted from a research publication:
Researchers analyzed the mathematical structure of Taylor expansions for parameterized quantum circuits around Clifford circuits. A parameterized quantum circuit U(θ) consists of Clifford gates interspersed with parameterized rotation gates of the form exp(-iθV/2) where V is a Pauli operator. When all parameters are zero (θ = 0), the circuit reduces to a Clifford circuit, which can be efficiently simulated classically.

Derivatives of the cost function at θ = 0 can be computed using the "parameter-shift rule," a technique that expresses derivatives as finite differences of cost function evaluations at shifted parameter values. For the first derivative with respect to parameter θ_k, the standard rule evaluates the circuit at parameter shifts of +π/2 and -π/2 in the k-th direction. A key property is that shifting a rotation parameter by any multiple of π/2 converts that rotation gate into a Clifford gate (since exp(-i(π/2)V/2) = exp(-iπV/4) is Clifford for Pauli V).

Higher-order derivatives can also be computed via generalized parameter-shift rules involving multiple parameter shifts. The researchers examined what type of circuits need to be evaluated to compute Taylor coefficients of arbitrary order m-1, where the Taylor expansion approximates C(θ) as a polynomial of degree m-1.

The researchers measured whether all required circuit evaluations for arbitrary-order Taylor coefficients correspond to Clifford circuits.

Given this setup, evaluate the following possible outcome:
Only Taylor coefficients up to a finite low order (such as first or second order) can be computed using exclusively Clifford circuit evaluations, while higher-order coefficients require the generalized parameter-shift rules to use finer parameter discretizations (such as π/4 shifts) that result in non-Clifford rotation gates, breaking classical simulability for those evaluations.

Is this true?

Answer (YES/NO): NO